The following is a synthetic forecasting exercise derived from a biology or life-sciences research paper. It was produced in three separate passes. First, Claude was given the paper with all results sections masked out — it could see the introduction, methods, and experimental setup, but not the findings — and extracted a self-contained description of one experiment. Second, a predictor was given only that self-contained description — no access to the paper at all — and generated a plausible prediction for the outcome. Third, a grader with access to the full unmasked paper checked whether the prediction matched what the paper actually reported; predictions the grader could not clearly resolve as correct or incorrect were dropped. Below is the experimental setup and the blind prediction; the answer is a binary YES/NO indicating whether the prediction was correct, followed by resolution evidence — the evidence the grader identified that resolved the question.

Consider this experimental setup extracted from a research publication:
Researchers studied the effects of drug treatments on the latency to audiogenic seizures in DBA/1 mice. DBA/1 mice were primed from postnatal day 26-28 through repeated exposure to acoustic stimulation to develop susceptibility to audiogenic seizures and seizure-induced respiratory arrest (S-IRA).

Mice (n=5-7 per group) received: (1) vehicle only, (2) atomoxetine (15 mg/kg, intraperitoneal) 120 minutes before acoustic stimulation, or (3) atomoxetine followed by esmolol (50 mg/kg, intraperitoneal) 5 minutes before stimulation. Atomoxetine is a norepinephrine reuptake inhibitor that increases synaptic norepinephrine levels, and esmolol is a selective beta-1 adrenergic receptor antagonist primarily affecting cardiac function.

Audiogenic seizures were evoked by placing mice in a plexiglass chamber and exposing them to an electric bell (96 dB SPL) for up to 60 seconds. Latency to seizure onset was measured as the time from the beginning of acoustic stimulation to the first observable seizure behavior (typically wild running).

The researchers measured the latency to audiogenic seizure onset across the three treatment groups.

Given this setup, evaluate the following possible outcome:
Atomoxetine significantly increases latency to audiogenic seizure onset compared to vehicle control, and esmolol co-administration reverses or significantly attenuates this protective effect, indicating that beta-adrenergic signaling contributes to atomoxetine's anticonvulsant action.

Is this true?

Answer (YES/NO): NO